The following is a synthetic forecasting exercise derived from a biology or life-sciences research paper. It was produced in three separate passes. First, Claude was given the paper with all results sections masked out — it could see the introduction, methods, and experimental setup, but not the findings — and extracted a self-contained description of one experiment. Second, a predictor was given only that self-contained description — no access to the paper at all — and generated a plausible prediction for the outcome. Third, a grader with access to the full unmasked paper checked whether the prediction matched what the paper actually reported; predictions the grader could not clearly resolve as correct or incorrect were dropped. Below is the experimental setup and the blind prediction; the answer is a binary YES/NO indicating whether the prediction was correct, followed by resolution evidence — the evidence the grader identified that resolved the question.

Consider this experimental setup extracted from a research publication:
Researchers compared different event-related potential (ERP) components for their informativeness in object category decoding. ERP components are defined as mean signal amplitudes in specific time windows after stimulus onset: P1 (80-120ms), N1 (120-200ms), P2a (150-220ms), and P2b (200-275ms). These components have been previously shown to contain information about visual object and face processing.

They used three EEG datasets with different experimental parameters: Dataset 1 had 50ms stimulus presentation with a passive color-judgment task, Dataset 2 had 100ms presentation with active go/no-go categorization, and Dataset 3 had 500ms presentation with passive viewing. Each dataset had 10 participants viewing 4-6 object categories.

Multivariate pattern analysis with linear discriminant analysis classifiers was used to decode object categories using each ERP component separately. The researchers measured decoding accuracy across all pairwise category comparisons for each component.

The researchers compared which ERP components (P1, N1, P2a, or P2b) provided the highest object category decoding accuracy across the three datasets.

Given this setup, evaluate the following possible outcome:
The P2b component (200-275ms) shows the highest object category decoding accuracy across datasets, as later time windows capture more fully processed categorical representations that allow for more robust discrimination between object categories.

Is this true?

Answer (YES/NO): NO